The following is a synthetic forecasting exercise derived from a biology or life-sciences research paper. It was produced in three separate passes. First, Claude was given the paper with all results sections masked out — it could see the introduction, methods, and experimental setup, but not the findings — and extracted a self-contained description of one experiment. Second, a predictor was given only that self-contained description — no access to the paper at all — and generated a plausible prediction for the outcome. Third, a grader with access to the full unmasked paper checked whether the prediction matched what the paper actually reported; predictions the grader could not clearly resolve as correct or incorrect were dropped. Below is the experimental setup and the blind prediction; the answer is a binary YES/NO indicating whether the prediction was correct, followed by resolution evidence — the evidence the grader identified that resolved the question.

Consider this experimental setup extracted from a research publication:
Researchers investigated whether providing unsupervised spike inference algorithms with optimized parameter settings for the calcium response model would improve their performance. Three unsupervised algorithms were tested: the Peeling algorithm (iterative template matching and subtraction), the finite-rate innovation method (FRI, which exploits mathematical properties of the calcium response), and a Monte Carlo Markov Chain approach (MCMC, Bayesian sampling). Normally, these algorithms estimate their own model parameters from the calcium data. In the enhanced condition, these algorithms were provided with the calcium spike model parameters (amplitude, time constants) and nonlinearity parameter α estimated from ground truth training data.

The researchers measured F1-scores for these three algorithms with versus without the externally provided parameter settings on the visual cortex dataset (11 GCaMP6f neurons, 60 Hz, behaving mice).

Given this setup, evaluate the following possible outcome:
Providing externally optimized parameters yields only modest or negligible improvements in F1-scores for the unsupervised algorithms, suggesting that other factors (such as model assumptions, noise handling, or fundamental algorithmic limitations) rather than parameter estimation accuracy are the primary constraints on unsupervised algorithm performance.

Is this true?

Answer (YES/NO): NO